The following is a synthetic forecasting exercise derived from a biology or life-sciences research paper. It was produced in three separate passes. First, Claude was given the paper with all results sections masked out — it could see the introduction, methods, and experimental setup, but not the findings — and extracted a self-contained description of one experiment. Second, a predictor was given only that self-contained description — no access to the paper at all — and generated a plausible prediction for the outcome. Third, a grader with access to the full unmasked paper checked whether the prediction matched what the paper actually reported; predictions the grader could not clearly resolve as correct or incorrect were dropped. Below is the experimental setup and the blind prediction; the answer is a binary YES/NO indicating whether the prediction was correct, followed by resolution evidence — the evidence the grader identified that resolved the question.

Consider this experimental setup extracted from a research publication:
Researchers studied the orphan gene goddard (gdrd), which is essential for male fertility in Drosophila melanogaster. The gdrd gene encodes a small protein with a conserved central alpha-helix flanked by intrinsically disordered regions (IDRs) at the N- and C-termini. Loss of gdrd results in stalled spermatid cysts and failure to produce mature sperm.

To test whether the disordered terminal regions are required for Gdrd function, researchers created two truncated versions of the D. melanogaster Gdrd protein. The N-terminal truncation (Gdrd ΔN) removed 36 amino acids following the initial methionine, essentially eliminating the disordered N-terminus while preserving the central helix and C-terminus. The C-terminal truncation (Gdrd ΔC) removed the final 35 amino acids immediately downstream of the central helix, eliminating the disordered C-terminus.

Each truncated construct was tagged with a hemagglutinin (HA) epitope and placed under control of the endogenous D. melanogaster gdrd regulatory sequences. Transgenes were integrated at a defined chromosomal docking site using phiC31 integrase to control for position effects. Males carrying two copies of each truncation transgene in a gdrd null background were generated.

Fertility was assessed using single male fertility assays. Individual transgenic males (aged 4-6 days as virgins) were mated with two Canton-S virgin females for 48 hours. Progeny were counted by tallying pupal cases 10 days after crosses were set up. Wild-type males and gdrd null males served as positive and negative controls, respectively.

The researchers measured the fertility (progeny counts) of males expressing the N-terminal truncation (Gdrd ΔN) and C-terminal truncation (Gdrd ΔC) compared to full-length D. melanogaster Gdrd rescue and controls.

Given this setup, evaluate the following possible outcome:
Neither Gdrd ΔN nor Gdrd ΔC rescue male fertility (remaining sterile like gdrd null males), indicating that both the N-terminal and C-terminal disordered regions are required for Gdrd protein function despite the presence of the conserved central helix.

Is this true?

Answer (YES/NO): YES